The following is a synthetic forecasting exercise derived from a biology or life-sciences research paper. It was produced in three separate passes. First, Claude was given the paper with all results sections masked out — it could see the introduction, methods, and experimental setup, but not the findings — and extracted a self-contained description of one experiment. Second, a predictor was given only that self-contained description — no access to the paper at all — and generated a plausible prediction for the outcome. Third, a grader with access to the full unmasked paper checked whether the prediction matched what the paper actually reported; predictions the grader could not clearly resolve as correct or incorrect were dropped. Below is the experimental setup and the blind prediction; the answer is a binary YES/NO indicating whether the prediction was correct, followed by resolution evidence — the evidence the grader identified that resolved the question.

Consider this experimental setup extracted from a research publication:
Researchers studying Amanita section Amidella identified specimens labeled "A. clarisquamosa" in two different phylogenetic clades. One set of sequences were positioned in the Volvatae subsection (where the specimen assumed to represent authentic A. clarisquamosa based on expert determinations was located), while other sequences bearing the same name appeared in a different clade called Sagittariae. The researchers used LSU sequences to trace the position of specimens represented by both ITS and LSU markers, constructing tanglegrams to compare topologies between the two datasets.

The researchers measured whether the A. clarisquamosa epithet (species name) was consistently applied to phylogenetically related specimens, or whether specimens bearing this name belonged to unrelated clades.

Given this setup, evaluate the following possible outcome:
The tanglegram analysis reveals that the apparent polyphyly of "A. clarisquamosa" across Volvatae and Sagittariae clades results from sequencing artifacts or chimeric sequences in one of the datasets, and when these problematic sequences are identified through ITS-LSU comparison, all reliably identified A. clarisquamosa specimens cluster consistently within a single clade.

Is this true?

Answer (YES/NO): NO